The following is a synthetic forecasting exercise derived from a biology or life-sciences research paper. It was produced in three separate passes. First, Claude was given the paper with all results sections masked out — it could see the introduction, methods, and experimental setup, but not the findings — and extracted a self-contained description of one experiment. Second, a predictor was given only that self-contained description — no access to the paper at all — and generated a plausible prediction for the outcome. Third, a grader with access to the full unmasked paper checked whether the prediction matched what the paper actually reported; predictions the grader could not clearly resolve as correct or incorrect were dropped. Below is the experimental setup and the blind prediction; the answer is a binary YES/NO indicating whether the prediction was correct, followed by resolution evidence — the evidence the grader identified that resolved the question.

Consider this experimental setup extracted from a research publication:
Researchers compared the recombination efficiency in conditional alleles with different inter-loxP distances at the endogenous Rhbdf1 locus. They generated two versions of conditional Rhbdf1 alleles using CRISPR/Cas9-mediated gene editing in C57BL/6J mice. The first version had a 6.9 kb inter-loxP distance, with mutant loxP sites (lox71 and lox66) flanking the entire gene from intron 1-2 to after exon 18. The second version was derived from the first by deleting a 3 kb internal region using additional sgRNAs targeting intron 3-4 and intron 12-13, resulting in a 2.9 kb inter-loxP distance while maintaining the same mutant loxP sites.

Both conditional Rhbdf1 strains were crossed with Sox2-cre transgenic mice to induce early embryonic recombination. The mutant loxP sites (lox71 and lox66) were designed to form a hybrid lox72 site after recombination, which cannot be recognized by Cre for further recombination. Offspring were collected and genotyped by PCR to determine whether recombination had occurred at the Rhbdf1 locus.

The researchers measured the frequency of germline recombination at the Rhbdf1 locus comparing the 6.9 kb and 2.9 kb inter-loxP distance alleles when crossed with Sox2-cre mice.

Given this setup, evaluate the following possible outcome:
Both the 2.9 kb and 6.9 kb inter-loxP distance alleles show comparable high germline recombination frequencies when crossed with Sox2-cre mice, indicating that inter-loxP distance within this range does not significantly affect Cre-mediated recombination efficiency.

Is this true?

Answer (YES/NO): NO